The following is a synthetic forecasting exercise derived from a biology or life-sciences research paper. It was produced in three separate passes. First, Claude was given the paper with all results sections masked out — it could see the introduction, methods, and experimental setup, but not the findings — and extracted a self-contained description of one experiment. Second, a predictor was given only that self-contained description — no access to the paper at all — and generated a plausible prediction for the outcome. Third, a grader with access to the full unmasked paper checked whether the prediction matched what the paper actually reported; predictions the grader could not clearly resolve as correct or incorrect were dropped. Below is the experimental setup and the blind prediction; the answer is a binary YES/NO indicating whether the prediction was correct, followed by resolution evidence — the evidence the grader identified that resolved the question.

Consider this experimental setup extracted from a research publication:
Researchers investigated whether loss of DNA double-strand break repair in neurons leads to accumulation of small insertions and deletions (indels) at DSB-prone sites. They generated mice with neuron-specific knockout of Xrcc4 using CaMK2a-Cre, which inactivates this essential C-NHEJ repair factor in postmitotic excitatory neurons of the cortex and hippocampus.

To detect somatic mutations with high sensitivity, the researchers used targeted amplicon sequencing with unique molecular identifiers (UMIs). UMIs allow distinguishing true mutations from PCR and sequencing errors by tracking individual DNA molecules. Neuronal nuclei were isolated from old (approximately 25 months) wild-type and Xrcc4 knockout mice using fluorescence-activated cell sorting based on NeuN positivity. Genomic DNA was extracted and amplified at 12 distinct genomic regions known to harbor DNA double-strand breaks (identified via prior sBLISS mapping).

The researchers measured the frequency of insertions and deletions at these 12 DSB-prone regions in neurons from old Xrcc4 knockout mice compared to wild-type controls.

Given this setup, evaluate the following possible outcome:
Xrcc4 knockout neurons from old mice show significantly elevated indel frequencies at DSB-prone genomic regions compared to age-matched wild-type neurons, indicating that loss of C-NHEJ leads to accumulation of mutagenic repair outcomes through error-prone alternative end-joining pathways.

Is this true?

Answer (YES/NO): NO